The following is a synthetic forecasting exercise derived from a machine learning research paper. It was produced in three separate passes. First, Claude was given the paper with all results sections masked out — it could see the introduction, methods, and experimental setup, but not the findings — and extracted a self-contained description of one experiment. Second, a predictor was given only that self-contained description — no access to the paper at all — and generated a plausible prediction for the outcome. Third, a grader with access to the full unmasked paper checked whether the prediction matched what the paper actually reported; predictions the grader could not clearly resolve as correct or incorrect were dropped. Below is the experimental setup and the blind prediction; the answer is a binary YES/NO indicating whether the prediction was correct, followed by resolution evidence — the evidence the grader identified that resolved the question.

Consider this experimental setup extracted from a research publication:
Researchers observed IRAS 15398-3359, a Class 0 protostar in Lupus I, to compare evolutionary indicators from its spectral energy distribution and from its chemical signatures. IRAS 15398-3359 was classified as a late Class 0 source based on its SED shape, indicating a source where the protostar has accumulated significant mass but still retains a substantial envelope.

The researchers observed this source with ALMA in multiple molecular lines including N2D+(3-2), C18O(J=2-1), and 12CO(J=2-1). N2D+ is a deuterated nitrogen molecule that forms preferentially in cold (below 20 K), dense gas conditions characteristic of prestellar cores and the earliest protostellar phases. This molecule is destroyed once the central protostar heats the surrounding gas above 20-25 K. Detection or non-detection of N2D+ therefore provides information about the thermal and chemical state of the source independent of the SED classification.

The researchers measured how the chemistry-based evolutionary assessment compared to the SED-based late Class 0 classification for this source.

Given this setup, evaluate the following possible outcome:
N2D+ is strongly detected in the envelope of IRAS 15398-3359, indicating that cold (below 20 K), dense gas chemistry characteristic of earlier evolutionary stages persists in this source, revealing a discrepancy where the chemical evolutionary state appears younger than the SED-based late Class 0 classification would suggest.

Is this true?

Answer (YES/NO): YES